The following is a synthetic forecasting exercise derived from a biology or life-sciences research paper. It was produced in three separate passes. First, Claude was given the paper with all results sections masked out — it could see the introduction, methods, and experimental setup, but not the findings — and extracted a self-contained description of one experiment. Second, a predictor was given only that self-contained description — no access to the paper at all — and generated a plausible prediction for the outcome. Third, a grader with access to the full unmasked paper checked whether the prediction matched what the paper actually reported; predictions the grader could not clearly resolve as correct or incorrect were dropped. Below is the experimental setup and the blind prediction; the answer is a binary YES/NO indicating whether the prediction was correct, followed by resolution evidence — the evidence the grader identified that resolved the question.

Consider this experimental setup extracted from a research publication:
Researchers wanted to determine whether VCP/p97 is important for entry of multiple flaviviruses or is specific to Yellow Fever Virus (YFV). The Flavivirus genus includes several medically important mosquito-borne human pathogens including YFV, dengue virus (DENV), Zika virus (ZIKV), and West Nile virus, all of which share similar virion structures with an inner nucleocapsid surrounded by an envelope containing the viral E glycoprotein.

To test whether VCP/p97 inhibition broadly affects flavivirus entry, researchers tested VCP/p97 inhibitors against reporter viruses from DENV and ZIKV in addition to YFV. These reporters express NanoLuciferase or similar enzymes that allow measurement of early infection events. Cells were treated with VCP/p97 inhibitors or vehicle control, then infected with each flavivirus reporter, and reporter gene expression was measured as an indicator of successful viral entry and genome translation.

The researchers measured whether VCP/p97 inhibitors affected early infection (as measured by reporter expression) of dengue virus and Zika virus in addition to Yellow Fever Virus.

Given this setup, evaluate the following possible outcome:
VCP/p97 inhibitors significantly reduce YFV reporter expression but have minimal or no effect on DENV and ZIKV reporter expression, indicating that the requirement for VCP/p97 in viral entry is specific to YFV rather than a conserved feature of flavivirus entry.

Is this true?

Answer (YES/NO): NO